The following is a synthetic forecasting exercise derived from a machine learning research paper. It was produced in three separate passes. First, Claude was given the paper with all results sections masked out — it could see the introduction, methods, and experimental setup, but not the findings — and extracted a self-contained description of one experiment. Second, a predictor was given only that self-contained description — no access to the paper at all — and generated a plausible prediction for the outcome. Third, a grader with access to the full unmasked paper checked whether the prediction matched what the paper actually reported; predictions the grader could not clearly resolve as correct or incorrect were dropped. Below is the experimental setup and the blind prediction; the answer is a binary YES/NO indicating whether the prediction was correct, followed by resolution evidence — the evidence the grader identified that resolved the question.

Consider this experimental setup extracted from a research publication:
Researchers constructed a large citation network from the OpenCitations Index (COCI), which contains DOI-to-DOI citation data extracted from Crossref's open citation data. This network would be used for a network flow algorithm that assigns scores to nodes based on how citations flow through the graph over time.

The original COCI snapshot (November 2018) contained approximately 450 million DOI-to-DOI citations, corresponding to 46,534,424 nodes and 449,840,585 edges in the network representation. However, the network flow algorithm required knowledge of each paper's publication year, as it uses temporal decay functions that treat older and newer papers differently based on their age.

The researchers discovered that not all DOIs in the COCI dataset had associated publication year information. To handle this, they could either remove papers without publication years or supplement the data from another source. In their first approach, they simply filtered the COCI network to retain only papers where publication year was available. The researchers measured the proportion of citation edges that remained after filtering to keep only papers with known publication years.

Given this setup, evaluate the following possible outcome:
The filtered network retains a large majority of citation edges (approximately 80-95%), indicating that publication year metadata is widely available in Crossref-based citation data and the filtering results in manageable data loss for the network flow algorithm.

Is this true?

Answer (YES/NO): NO